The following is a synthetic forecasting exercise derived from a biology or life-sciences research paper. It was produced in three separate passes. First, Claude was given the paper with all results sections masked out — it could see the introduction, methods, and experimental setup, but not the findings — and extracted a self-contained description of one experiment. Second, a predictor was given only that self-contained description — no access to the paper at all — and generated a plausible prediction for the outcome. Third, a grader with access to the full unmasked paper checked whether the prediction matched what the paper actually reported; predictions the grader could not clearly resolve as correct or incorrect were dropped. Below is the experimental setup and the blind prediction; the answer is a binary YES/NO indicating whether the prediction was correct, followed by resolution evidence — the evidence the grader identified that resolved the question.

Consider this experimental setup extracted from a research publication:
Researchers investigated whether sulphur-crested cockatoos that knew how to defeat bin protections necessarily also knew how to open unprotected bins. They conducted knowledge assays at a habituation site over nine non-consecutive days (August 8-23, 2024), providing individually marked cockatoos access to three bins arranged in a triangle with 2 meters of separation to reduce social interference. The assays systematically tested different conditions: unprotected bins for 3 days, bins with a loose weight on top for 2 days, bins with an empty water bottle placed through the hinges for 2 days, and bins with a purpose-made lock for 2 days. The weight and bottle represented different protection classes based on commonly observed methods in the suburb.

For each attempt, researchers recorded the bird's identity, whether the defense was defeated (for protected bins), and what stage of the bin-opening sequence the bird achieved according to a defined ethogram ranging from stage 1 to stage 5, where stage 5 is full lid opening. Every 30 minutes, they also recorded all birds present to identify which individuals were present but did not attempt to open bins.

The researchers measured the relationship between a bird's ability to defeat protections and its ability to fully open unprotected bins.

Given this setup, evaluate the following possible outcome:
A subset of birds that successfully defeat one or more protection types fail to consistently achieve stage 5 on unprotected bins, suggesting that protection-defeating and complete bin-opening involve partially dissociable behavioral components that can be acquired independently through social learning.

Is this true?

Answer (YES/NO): YES